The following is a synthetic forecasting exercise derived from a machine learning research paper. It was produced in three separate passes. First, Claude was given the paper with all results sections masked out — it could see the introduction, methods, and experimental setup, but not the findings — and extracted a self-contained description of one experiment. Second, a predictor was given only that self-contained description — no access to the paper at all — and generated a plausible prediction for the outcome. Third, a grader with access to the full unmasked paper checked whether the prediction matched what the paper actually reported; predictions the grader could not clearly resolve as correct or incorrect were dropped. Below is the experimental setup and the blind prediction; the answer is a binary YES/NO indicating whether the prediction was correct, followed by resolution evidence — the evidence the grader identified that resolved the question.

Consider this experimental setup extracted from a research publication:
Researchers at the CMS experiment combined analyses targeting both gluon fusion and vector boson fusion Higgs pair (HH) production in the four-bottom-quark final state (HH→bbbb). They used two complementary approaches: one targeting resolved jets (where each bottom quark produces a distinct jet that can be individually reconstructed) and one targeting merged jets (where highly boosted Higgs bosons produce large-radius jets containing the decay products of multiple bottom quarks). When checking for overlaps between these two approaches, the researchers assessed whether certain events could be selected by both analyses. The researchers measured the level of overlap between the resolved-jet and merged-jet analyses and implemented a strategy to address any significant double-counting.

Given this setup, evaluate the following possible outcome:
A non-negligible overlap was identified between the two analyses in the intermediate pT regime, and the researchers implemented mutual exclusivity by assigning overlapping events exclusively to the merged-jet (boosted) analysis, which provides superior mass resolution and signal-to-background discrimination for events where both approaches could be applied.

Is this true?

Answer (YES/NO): NO